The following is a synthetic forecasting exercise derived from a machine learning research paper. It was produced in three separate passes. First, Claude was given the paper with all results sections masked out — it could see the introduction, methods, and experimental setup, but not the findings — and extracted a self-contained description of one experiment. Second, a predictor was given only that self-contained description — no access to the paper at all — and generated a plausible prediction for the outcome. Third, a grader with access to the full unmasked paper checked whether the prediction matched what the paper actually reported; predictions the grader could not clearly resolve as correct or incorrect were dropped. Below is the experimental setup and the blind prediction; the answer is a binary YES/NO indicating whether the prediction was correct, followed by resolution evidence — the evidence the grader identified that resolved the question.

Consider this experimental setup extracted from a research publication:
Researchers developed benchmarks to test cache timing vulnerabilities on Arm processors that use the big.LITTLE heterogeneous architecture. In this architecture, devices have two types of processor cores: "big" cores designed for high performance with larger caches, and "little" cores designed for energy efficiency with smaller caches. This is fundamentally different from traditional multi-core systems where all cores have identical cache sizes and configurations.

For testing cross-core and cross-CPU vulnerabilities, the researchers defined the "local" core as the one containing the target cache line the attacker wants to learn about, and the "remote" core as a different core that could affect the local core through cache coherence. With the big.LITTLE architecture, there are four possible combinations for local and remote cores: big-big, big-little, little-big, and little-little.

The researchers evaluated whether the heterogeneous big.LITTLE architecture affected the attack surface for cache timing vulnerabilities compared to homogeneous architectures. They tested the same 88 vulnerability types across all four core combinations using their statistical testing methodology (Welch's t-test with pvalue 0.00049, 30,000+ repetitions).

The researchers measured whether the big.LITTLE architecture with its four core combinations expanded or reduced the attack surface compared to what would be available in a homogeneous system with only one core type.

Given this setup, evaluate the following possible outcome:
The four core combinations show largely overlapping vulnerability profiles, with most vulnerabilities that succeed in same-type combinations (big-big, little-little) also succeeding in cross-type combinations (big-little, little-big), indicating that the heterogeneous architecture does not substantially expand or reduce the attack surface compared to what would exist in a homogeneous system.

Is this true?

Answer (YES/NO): NO